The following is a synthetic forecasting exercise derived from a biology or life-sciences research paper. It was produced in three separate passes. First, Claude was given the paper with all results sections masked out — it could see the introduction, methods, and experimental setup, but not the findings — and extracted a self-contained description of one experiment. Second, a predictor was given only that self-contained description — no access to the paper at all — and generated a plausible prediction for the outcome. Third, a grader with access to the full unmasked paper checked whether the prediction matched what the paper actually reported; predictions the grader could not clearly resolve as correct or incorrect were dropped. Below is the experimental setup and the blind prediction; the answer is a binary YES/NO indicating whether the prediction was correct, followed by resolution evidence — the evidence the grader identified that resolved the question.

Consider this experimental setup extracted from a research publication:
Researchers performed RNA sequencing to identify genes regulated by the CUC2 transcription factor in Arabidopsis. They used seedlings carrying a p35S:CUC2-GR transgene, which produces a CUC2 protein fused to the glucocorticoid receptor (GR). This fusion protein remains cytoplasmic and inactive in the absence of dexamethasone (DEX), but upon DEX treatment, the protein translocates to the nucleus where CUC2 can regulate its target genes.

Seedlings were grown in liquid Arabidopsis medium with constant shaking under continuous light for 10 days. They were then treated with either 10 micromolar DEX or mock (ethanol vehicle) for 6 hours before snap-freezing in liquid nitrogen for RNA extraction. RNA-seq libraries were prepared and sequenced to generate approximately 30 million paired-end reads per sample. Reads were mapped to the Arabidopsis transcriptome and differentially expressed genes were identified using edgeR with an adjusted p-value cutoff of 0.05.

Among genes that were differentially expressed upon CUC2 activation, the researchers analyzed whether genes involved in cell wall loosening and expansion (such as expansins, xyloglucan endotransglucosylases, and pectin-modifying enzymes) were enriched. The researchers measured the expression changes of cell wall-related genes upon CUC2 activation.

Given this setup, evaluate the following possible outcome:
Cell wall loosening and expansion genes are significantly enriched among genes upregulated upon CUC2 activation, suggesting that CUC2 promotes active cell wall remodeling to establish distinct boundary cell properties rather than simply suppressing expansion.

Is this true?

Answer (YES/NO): NO